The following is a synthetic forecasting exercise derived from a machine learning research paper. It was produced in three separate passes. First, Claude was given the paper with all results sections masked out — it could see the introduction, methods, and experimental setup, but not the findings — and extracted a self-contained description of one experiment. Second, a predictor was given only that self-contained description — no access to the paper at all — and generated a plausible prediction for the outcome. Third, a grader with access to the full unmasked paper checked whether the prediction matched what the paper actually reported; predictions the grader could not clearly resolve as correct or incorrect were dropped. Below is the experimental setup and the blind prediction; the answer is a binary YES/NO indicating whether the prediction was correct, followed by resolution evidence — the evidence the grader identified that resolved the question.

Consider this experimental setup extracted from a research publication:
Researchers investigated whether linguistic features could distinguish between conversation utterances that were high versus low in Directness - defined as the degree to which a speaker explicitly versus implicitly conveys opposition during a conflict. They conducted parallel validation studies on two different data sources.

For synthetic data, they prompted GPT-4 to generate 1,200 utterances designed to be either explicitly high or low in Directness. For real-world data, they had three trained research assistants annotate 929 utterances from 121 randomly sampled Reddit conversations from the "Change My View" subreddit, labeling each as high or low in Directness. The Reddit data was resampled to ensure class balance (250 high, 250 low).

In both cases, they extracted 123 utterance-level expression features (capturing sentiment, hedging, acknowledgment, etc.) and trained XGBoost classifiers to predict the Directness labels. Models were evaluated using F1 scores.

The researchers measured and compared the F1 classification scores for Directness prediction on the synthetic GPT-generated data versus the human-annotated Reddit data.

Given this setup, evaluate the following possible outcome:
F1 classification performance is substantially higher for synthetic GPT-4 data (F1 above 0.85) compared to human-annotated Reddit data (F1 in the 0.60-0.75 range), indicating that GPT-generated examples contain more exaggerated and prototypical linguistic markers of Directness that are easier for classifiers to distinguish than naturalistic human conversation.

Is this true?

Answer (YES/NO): NO